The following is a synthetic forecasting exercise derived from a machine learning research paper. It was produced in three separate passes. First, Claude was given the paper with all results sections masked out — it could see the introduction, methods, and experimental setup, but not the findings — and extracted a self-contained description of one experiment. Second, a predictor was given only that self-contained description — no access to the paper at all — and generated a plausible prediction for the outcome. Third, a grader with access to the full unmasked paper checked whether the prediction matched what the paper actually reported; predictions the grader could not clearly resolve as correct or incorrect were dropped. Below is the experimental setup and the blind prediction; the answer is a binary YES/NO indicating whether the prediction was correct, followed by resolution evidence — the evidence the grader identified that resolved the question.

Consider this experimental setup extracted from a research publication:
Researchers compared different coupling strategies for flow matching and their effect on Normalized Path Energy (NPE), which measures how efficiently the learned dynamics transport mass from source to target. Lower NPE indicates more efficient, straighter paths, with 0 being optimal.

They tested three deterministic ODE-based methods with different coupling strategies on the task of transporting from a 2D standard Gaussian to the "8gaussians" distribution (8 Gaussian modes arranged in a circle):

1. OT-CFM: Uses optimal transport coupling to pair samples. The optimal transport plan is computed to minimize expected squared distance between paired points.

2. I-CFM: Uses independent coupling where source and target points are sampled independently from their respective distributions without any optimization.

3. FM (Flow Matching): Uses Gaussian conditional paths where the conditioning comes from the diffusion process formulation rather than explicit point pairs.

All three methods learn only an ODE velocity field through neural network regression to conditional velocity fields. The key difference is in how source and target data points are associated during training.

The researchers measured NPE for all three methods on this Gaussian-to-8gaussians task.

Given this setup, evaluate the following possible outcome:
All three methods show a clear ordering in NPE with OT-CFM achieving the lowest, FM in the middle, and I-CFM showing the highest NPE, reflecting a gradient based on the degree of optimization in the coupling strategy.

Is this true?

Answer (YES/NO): NO